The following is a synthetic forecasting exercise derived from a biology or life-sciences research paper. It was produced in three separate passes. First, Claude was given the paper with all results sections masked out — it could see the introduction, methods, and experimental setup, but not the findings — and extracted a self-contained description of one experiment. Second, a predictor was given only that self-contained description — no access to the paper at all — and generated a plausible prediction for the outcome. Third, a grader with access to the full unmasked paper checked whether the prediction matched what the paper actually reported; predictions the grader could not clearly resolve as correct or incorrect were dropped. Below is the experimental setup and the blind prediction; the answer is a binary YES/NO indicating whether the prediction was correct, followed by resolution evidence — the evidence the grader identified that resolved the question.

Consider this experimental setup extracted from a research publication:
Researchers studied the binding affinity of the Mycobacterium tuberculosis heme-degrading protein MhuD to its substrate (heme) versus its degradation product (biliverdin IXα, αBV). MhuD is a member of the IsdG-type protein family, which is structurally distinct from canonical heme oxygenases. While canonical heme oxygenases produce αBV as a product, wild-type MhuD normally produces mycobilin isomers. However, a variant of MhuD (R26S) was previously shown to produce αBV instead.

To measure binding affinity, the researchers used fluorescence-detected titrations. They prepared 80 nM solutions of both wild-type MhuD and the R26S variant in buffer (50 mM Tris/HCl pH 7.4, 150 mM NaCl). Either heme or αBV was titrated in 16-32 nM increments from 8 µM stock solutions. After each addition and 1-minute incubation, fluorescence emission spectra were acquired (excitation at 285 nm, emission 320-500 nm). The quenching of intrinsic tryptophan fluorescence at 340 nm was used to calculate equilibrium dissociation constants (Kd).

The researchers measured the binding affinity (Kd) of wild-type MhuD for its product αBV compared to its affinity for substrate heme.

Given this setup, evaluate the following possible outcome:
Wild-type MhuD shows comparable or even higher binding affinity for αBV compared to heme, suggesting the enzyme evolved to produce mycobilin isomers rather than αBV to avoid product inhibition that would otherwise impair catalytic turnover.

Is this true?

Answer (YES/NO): NO